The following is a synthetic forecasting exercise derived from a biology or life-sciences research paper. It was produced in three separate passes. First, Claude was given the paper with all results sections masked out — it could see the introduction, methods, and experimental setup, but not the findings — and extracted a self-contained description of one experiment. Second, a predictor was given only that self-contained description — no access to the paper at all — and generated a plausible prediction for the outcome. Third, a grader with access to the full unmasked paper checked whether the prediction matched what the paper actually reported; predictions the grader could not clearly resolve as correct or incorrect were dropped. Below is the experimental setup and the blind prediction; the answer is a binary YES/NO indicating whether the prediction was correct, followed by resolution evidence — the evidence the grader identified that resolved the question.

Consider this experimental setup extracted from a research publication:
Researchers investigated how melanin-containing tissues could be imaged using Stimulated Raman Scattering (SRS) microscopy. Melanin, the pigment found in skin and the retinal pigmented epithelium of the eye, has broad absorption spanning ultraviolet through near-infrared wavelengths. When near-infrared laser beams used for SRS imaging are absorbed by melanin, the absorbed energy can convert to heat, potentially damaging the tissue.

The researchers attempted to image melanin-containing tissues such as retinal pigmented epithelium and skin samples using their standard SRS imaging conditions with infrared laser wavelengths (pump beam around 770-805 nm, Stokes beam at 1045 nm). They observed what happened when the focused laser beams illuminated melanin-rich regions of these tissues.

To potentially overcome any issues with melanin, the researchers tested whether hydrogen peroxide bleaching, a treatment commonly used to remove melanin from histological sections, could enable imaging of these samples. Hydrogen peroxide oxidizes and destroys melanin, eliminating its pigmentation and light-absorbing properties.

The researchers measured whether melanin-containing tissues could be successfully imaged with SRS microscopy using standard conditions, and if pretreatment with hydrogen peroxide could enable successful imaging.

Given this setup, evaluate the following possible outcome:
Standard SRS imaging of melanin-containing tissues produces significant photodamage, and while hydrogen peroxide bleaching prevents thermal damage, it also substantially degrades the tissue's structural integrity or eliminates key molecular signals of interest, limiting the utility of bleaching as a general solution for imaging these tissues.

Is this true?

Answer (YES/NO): NO